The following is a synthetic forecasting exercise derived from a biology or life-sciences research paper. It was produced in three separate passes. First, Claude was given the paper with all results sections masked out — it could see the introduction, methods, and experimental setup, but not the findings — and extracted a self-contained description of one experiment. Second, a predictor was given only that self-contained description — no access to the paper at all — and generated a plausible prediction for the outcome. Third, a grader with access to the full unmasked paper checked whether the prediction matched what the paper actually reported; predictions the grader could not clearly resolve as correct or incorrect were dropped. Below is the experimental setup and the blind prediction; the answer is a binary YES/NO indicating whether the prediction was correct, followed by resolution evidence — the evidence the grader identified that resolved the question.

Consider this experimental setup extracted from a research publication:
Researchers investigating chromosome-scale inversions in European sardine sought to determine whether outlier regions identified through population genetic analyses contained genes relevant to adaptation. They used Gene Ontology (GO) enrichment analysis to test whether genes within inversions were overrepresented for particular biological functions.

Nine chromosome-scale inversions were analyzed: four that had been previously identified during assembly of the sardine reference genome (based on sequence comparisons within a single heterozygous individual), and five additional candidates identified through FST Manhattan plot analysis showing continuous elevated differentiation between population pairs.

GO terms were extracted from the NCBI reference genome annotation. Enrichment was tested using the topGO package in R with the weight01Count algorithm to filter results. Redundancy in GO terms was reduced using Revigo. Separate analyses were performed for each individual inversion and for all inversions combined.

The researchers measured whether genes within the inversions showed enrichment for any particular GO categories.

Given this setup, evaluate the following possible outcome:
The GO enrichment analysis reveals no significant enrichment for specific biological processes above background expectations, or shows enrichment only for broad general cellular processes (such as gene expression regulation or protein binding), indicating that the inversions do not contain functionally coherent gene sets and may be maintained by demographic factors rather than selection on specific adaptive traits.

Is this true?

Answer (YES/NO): NO